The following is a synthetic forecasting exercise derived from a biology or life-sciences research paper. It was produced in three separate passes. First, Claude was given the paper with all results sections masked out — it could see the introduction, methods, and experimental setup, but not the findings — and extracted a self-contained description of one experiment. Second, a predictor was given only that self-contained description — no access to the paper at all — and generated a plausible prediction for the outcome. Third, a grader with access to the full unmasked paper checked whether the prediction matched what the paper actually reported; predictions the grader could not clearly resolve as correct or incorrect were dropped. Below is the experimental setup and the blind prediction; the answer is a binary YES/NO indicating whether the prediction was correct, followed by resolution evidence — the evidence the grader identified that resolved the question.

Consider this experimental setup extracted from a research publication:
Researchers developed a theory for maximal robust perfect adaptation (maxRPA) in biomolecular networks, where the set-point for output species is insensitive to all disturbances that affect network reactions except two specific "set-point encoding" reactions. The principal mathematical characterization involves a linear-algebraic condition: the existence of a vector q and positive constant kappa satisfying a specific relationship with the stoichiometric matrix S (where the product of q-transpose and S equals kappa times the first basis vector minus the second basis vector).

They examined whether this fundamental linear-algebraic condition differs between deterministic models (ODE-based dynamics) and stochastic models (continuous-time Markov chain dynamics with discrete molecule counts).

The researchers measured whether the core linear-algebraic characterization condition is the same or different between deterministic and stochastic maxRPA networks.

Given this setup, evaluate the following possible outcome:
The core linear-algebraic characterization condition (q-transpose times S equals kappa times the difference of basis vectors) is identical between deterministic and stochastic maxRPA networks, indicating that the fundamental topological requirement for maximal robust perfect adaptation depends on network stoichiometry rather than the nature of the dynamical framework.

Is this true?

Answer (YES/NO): YES